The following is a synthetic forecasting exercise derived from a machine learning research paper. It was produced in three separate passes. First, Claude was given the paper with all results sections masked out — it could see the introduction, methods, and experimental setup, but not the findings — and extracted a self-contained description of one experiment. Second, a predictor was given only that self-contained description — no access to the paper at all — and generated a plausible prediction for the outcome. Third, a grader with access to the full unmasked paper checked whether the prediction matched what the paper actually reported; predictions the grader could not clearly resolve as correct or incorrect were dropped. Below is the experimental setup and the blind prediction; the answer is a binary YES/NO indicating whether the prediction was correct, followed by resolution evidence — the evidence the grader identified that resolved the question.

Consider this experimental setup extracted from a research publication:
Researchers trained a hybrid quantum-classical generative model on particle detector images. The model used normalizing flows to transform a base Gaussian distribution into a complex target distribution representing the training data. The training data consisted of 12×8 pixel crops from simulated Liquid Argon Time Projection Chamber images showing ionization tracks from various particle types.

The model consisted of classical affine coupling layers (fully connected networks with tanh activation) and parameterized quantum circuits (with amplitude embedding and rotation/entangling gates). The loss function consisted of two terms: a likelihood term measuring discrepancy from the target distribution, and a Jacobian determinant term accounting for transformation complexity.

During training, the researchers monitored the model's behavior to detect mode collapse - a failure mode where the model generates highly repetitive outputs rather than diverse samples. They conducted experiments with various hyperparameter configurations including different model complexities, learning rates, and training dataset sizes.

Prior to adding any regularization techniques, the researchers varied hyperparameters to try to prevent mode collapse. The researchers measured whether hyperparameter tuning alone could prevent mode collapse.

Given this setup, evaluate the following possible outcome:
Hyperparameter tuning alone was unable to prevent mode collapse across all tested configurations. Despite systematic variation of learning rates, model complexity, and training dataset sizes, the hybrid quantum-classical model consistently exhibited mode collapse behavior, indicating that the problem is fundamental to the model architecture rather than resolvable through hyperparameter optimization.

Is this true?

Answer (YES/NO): YES